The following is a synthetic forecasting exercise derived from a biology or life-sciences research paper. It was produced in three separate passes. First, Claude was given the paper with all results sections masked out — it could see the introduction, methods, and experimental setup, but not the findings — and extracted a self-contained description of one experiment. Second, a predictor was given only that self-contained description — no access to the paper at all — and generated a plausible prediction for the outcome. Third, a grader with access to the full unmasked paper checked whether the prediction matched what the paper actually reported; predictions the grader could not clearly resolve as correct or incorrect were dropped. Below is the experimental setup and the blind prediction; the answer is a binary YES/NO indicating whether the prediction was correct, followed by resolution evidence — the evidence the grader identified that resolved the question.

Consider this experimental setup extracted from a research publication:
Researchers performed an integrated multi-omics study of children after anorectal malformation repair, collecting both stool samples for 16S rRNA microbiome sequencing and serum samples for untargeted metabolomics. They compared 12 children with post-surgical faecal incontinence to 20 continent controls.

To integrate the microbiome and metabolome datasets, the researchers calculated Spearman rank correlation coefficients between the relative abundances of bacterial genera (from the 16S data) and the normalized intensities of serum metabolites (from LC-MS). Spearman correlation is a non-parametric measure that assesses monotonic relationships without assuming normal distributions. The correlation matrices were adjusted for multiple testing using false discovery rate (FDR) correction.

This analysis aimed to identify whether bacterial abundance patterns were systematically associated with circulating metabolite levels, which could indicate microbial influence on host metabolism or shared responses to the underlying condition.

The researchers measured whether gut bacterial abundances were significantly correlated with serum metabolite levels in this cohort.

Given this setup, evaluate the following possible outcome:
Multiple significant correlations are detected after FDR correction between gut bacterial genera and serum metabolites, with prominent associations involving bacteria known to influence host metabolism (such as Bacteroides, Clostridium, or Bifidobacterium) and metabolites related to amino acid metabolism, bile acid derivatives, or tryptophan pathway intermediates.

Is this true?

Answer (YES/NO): NO